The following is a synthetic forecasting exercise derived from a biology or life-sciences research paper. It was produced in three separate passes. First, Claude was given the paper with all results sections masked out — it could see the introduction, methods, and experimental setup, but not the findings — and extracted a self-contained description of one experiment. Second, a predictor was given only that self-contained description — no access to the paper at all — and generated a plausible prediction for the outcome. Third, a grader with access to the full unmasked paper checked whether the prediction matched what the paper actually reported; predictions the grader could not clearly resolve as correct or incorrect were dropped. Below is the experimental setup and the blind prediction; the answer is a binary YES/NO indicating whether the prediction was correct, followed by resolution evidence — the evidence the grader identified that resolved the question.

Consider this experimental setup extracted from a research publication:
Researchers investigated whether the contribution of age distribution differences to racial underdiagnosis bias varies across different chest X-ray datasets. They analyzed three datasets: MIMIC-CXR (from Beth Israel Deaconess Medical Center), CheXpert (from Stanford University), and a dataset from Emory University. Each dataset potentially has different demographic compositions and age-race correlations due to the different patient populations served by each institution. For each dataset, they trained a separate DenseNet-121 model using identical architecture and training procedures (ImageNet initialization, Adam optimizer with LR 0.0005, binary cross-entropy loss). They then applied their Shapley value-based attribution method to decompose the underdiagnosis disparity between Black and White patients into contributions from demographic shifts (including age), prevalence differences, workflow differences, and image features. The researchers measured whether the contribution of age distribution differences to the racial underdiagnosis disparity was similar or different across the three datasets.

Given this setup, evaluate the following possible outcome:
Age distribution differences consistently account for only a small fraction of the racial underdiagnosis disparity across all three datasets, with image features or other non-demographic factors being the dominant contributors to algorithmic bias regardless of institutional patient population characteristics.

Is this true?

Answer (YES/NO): NO